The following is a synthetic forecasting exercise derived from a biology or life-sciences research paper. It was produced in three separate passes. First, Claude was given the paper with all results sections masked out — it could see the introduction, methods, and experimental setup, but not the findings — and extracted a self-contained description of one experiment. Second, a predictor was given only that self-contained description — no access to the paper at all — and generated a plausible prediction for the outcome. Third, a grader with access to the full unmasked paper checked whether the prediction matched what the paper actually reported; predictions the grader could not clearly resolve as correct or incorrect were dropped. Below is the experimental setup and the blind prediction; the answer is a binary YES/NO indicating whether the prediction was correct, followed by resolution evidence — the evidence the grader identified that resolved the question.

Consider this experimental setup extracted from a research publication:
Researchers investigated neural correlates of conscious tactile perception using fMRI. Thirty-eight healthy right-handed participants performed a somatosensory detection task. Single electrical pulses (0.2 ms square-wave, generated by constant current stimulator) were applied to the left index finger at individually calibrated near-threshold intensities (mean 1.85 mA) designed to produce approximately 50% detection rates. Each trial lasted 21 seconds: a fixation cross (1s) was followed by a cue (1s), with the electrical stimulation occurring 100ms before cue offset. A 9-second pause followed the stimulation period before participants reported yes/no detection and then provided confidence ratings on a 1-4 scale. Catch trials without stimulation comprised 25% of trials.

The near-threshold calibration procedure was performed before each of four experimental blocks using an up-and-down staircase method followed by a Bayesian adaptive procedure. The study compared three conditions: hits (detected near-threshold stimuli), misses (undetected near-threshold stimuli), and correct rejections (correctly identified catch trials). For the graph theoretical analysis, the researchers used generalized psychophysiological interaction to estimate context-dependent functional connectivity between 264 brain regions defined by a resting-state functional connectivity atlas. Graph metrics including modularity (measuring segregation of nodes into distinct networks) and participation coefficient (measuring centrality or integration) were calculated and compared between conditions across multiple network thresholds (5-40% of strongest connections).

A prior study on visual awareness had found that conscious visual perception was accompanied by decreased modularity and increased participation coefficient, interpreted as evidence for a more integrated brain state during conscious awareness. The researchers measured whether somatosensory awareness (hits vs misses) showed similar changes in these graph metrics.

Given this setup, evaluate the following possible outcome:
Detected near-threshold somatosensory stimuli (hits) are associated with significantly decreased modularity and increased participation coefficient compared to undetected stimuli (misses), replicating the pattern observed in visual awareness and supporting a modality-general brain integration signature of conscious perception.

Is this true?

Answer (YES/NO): NO